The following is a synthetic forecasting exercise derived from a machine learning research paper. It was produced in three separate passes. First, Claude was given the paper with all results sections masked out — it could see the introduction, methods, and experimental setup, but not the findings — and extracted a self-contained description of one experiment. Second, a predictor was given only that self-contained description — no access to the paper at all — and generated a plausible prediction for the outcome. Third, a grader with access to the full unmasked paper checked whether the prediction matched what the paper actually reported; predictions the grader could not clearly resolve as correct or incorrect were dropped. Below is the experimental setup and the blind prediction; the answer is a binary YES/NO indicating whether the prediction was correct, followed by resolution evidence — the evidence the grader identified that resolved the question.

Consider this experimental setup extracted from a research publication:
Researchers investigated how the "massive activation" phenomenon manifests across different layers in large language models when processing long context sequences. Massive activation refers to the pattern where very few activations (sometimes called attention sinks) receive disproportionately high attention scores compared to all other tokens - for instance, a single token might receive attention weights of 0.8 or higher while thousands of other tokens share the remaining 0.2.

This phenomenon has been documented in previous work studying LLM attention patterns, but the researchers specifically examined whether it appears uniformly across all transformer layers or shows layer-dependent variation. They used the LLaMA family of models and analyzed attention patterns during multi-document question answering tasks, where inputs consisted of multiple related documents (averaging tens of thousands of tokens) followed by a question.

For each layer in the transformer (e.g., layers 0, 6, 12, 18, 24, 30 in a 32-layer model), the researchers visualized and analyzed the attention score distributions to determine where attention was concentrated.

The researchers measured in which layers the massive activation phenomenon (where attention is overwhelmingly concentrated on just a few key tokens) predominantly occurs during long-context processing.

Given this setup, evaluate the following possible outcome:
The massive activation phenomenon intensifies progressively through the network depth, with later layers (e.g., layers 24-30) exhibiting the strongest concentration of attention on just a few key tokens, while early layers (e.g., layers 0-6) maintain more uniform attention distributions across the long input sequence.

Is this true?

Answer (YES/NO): YES